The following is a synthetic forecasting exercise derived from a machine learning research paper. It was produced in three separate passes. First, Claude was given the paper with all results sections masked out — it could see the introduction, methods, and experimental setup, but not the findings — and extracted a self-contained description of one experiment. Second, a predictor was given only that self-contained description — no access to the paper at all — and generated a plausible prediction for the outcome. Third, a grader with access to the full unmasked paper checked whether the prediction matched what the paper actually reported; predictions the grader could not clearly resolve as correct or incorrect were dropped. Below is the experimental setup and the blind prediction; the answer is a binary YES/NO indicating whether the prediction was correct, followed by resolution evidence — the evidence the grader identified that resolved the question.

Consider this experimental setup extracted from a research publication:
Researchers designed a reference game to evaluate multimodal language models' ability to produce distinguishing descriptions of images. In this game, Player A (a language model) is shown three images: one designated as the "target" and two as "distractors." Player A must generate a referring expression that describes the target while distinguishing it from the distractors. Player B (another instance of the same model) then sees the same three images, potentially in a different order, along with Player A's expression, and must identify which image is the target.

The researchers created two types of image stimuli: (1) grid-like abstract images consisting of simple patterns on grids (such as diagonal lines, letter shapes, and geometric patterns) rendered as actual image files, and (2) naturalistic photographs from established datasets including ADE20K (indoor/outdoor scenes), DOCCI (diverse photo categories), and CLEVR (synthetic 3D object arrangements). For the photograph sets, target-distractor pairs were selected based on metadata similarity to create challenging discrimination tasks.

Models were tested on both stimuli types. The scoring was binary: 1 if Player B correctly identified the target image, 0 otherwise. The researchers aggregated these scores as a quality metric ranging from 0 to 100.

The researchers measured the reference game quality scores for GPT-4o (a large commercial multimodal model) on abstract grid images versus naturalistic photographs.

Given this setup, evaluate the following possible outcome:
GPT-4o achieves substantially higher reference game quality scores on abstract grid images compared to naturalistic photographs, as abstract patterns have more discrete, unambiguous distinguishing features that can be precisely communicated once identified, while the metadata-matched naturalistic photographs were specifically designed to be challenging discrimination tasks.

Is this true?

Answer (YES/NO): NO